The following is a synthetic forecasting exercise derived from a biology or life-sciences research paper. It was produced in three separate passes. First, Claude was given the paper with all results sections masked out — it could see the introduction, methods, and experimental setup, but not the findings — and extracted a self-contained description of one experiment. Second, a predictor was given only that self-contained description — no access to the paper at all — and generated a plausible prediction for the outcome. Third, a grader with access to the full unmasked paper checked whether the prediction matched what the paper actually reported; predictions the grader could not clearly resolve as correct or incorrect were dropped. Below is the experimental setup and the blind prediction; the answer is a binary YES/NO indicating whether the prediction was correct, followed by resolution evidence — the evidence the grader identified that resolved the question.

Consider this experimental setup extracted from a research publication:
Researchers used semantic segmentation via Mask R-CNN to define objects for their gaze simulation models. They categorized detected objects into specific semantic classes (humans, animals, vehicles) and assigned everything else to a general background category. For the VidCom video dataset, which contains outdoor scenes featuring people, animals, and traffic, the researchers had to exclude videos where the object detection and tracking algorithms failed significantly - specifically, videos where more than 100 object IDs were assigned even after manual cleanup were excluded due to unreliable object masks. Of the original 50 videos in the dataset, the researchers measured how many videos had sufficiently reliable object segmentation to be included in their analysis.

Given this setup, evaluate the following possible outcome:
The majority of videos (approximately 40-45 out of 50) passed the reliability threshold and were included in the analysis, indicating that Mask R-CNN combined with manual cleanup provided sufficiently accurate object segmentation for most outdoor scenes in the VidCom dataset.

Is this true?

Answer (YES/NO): NO